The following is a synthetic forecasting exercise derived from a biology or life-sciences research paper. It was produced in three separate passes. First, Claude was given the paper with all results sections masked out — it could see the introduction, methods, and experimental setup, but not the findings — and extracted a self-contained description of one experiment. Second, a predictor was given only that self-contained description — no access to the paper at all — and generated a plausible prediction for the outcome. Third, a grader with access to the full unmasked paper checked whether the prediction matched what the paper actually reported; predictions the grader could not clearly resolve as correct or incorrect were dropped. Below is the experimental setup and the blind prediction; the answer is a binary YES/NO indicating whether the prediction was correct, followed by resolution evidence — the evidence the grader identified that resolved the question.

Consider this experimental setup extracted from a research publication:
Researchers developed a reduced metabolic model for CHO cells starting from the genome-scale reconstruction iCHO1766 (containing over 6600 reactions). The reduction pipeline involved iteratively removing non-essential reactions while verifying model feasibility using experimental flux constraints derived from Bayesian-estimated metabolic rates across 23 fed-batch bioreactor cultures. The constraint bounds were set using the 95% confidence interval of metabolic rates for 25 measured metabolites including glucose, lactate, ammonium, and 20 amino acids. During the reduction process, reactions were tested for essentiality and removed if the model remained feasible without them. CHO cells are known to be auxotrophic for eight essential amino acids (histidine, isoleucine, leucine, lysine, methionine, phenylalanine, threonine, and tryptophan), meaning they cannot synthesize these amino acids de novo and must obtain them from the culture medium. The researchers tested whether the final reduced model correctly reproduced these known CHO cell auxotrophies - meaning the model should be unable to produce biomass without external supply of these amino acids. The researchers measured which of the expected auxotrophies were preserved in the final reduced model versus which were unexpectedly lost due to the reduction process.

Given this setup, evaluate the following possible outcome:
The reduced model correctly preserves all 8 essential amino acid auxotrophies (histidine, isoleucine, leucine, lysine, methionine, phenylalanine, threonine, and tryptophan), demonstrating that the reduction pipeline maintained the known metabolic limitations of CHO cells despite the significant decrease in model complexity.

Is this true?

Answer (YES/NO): YES